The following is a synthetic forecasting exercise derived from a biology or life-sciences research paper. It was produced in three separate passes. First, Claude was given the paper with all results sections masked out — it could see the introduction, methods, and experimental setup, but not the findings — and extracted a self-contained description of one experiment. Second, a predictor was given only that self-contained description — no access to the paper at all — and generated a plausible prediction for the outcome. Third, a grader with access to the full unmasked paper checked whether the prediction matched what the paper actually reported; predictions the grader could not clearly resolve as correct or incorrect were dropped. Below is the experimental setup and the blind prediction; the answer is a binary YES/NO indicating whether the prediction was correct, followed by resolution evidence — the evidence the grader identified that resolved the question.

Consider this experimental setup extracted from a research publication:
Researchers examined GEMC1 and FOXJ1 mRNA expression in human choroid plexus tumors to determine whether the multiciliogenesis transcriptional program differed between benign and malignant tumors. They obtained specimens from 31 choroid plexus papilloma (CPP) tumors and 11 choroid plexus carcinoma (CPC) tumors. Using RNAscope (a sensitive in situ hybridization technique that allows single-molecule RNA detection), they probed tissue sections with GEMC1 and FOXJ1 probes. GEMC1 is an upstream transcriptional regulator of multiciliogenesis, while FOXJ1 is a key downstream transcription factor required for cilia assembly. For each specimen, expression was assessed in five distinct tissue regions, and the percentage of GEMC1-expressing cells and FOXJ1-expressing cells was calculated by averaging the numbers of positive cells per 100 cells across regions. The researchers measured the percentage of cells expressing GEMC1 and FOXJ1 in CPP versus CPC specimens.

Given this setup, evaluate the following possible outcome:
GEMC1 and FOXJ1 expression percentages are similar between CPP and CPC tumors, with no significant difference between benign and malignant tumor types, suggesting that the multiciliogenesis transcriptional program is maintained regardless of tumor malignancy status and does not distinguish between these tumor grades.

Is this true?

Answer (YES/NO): NO